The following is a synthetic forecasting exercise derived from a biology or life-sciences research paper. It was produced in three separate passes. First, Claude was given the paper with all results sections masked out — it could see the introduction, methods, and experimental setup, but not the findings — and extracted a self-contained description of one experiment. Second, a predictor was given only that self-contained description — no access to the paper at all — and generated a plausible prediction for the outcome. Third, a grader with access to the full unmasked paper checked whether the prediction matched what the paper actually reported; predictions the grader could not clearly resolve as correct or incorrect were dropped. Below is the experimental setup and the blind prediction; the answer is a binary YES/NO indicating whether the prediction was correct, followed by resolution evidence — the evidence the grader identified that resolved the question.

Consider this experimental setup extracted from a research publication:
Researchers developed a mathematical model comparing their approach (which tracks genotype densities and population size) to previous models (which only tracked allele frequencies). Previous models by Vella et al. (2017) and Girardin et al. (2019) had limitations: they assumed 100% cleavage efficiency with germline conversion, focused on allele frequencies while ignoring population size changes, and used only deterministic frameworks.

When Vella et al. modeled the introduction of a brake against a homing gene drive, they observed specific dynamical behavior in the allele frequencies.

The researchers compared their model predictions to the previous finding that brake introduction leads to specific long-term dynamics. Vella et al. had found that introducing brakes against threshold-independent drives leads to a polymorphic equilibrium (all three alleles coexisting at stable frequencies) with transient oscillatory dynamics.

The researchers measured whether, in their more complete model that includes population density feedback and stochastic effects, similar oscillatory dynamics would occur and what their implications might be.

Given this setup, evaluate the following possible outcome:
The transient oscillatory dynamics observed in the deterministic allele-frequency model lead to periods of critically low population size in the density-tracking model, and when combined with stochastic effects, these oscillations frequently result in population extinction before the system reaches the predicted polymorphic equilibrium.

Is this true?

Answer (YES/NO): YES